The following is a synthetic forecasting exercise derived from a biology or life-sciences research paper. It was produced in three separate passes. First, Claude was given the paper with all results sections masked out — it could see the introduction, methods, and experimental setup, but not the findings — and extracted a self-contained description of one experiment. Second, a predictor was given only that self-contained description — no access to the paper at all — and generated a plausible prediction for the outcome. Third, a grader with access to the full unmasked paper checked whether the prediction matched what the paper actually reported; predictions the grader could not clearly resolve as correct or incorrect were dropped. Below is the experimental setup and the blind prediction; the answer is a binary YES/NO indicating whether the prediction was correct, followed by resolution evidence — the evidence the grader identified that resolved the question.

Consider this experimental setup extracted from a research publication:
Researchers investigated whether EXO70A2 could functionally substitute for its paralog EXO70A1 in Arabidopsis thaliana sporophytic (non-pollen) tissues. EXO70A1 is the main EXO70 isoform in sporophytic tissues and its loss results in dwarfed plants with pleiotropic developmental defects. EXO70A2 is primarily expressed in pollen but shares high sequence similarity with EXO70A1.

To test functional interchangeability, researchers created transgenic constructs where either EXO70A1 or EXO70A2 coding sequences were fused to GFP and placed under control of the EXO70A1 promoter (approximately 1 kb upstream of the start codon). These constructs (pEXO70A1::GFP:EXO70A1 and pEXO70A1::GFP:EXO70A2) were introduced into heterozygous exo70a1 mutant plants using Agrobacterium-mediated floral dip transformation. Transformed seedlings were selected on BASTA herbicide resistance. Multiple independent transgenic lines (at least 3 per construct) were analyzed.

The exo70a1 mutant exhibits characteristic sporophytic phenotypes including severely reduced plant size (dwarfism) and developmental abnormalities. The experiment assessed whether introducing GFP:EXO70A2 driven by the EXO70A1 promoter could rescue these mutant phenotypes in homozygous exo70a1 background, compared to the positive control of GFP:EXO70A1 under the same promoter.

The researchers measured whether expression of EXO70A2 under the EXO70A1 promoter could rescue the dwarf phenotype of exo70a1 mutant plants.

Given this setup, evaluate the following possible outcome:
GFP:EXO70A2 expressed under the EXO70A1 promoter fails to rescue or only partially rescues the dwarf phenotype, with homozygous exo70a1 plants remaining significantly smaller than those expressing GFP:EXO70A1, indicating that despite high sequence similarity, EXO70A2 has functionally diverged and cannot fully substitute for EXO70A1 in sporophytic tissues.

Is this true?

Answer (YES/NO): NO